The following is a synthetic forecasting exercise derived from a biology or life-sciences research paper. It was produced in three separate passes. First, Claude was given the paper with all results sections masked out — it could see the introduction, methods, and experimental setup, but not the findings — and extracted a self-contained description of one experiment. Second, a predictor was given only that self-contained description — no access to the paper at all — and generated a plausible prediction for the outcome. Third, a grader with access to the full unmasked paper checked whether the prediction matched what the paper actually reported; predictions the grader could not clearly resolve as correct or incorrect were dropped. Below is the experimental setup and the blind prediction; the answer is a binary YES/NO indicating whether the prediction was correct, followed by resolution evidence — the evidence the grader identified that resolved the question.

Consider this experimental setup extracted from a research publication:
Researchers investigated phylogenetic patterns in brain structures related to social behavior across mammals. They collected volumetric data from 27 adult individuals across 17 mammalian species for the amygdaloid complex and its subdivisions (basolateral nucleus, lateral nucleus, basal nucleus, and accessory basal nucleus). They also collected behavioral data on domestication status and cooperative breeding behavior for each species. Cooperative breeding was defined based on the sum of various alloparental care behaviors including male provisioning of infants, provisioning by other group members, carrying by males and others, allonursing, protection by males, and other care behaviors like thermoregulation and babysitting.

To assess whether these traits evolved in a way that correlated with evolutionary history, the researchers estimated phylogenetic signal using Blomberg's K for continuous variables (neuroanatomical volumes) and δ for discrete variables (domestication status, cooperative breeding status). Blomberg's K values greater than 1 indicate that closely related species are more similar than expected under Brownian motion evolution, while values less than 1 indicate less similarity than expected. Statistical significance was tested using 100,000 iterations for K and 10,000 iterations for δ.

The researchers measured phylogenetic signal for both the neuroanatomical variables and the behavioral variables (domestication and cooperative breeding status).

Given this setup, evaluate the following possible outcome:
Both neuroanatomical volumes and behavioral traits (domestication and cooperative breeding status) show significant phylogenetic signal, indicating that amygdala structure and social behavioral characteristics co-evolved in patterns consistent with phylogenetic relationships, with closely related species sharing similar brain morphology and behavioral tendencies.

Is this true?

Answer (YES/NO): NO